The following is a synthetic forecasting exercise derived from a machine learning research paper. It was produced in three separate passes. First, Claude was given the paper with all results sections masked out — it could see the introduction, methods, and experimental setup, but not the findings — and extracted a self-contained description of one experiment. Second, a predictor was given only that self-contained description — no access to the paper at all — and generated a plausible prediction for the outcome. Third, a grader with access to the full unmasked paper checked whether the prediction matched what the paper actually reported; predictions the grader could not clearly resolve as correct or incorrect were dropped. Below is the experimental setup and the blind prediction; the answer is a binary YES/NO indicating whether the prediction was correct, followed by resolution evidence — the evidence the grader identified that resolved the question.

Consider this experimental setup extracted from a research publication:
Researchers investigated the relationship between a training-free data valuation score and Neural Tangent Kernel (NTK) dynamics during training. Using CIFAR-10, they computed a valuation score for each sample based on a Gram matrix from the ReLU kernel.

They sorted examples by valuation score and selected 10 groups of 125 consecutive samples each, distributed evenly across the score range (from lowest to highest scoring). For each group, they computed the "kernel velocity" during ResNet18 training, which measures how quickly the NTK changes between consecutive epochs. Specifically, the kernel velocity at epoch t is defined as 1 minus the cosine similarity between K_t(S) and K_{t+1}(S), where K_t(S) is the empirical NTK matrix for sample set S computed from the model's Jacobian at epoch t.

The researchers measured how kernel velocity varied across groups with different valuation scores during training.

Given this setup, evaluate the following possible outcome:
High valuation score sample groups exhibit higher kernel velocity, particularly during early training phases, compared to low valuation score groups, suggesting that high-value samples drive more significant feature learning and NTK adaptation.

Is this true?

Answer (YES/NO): NO